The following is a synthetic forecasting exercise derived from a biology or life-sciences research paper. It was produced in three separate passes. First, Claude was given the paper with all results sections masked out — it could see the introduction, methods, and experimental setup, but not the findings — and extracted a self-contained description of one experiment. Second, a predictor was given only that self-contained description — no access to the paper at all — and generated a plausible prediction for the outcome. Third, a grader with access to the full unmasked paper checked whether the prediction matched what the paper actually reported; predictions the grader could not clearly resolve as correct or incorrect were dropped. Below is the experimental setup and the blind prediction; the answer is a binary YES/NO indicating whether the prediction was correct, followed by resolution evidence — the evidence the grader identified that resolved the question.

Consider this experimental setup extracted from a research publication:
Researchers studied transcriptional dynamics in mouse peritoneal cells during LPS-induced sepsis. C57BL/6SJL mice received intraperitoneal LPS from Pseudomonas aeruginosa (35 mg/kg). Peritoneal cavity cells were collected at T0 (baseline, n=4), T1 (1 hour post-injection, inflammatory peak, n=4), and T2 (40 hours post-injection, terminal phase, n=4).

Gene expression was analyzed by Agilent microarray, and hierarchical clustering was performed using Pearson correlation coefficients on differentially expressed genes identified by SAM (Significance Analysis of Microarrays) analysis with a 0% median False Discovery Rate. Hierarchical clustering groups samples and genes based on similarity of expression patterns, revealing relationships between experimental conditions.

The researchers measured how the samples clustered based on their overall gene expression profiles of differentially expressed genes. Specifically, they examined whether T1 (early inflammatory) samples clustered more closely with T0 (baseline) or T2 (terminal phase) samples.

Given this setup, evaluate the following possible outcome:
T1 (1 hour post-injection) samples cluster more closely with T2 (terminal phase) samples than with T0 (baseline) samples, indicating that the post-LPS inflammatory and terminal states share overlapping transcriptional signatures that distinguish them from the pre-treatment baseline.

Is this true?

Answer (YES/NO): YES